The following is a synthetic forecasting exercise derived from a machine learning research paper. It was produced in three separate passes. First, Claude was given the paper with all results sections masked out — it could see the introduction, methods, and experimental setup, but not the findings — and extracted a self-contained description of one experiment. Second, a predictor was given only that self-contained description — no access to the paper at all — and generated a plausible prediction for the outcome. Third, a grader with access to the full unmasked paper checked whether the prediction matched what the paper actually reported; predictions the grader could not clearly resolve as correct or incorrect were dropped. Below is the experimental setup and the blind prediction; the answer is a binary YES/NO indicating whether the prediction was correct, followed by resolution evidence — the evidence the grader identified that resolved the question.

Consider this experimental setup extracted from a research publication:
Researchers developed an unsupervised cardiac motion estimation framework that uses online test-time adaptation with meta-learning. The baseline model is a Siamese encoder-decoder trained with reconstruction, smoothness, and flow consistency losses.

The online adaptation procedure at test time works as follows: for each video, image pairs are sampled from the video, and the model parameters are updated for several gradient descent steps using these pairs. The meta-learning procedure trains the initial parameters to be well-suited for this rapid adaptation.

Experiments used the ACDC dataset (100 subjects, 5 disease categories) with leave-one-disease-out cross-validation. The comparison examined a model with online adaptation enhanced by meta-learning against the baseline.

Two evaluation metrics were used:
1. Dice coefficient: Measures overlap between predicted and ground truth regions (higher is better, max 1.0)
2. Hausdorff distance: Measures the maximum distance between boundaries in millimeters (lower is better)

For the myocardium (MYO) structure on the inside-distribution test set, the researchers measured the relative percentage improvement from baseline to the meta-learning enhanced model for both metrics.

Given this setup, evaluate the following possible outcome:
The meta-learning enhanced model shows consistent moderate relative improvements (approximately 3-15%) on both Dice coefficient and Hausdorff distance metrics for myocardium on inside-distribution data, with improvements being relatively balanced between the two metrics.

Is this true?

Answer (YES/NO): NO